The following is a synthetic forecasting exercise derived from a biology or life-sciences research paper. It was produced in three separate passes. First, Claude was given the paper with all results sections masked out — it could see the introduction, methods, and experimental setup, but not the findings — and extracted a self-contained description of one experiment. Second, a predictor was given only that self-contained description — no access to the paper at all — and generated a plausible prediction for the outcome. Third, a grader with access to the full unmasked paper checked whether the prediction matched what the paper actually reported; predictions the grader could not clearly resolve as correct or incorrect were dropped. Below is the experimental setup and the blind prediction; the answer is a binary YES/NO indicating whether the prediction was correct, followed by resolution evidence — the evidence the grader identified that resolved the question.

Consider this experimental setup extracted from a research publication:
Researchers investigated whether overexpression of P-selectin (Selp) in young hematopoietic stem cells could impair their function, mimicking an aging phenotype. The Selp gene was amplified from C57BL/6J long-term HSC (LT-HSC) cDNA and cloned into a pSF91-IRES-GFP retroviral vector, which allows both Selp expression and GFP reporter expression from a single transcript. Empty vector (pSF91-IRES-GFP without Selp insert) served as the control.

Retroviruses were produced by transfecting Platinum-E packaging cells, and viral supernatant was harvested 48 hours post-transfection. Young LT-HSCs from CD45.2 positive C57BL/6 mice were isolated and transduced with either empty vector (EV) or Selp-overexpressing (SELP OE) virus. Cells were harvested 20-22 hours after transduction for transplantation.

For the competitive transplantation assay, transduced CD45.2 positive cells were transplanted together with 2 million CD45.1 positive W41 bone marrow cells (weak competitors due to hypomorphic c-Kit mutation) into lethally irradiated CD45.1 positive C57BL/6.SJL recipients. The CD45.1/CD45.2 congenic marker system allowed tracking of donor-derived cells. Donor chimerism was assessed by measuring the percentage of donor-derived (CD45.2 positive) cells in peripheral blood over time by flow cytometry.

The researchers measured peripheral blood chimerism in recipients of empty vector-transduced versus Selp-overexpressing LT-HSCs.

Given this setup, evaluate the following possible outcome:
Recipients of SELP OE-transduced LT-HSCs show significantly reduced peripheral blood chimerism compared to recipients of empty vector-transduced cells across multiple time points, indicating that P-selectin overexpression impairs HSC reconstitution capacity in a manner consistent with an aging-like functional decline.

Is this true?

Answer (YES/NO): NO